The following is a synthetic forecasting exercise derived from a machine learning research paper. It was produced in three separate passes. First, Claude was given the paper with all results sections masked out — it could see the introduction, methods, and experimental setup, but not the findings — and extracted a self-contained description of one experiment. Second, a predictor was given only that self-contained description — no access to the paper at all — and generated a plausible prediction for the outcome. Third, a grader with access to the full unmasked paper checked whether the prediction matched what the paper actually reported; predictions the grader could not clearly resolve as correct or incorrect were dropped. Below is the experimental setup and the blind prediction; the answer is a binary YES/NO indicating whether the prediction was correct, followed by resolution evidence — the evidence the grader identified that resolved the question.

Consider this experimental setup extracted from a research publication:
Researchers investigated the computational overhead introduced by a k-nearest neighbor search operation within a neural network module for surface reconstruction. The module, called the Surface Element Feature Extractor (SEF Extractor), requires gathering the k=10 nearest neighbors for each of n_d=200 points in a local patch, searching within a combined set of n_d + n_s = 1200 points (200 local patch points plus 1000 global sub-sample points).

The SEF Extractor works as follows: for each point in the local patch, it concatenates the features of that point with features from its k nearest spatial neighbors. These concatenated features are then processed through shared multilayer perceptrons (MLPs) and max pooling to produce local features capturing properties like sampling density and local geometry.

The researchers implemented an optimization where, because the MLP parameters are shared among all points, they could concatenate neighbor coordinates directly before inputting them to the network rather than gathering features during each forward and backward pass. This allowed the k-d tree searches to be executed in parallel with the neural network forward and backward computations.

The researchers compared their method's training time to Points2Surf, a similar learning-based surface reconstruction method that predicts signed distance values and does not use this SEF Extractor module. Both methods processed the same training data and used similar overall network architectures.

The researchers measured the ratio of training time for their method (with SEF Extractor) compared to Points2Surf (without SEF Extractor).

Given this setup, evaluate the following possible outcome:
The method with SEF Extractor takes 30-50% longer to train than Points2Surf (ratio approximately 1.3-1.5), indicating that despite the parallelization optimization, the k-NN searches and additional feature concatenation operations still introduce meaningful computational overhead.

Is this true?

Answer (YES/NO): YES